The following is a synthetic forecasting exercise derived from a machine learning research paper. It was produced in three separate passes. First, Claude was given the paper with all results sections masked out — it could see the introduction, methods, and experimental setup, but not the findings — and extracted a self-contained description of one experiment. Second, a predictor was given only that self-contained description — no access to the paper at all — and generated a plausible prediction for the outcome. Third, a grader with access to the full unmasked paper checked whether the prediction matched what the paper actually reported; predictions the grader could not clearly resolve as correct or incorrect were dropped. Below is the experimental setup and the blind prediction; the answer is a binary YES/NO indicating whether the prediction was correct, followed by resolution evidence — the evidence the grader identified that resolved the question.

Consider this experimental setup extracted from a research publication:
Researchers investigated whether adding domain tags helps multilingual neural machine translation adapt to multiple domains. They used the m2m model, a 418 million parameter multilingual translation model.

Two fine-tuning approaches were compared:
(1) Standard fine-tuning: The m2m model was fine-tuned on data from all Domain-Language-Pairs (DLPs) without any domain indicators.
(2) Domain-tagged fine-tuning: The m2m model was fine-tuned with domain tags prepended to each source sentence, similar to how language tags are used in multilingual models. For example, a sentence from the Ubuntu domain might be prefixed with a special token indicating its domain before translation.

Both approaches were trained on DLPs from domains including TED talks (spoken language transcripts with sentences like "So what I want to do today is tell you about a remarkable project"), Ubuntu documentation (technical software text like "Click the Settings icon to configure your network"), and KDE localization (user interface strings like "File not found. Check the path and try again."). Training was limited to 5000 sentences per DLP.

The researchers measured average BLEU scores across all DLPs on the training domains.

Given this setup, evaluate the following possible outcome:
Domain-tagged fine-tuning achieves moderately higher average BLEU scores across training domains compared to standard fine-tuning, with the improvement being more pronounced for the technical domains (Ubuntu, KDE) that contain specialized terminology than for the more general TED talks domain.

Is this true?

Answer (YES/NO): YES